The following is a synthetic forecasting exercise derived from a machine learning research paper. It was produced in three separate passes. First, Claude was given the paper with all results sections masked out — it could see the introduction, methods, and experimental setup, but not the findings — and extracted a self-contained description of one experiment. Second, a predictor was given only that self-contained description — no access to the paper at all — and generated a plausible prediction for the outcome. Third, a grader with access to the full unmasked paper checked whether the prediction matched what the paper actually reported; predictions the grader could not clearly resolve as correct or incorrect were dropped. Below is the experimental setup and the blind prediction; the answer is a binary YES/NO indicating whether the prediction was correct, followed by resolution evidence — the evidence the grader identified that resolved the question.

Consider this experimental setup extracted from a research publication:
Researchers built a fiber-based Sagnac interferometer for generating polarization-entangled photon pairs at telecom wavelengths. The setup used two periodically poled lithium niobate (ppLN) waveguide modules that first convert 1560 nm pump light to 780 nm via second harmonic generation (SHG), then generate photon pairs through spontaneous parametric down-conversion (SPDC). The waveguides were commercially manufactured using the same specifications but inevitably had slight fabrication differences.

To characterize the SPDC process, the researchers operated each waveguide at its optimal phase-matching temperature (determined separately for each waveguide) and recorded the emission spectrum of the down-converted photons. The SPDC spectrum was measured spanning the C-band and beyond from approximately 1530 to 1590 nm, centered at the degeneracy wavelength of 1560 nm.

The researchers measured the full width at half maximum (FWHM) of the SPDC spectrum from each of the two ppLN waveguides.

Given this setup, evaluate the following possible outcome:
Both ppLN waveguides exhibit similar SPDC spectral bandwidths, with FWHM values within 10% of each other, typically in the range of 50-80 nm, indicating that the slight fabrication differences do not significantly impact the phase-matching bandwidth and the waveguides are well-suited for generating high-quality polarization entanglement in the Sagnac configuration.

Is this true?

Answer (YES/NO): NO